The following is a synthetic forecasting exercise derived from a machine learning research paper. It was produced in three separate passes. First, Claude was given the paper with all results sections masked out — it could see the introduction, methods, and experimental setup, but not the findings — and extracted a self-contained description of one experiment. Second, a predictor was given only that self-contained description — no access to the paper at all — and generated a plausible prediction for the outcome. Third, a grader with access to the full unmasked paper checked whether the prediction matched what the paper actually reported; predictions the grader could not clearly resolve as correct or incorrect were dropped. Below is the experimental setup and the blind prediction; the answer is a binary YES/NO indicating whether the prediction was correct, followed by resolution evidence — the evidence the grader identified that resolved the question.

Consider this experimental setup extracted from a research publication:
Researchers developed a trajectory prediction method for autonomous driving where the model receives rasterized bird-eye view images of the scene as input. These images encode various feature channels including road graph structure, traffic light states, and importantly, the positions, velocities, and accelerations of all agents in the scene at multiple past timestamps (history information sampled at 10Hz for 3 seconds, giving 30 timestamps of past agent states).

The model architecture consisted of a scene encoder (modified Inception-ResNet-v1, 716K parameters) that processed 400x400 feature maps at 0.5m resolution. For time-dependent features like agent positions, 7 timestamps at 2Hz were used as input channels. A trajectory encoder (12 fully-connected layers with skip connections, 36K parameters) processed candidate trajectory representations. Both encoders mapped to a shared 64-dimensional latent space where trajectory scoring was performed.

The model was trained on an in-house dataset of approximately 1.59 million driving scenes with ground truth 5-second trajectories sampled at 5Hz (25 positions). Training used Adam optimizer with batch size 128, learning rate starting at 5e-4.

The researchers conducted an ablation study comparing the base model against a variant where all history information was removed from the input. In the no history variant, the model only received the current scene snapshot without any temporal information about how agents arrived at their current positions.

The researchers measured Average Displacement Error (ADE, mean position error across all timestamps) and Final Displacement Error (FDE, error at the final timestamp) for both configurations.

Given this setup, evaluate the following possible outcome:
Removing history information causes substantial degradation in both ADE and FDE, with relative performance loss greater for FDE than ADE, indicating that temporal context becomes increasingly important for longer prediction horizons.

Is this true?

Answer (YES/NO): NO